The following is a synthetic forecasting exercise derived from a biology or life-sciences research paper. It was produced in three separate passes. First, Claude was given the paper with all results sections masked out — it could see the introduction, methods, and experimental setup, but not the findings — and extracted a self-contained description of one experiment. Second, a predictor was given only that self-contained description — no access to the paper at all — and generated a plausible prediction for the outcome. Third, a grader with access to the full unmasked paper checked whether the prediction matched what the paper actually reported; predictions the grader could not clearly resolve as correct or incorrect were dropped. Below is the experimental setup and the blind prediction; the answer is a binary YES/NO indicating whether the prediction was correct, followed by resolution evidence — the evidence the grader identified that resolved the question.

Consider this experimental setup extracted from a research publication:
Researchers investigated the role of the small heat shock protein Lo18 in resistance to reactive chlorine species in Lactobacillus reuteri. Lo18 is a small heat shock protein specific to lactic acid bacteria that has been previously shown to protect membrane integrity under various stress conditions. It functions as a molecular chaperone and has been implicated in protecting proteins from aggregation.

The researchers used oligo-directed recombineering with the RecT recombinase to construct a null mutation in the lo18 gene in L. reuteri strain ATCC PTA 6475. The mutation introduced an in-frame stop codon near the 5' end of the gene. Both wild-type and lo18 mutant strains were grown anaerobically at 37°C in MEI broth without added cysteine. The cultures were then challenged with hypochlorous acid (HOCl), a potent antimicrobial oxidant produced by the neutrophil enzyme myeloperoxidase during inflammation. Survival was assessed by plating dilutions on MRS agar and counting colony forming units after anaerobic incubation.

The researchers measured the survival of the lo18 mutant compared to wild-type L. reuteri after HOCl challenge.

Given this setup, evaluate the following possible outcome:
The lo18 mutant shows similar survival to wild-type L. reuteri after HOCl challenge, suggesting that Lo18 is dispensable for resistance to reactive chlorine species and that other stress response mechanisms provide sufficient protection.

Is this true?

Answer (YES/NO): NO